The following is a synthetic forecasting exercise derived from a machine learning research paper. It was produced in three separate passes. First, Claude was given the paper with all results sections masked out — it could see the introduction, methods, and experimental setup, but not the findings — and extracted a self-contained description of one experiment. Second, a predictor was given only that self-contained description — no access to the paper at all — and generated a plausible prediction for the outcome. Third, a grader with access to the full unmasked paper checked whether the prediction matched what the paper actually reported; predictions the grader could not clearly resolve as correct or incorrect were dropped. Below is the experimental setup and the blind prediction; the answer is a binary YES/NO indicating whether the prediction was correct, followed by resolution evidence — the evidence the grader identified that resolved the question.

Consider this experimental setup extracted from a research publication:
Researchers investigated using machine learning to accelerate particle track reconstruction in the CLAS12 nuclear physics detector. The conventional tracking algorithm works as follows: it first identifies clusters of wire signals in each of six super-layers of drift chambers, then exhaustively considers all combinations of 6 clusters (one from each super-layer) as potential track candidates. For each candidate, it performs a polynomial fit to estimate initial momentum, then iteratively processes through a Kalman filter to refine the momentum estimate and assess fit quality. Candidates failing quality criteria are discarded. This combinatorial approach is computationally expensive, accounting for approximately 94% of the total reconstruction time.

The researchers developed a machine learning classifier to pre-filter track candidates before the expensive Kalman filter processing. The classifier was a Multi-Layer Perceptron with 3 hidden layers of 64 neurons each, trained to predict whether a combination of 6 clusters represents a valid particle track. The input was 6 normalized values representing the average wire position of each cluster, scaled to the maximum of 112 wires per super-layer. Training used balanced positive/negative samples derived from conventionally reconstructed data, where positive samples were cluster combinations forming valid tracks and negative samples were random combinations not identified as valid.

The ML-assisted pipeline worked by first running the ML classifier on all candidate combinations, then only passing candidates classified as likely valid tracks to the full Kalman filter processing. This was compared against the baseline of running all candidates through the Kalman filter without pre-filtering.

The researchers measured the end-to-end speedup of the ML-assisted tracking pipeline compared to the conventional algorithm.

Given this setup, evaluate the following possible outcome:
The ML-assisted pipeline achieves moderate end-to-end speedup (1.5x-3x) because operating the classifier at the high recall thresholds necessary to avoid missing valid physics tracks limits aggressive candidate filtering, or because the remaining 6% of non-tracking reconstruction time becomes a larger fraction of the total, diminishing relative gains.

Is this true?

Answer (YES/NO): NO